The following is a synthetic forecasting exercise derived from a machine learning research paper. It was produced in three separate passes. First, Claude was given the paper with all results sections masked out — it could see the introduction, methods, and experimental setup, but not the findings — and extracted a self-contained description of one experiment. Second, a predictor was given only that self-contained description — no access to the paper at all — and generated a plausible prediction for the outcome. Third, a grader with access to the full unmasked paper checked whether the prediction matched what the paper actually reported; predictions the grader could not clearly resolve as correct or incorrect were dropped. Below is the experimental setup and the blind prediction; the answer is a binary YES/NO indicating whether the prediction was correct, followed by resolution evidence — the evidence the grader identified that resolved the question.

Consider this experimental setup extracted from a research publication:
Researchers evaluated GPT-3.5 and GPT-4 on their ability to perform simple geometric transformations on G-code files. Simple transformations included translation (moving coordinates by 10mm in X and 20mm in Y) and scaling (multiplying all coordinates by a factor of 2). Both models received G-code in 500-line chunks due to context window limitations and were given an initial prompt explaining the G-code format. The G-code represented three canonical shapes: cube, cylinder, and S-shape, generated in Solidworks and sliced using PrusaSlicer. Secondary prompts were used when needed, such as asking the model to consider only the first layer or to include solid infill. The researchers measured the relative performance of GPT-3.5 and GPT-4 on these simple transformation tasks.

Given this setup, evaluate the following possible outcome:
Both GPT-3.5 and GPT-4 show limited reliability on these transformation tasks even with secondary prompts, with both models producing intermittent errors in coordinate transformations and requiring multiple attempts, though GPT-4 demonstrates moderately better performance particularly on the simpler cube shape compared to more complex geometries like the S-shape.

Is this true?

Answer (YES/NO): NO